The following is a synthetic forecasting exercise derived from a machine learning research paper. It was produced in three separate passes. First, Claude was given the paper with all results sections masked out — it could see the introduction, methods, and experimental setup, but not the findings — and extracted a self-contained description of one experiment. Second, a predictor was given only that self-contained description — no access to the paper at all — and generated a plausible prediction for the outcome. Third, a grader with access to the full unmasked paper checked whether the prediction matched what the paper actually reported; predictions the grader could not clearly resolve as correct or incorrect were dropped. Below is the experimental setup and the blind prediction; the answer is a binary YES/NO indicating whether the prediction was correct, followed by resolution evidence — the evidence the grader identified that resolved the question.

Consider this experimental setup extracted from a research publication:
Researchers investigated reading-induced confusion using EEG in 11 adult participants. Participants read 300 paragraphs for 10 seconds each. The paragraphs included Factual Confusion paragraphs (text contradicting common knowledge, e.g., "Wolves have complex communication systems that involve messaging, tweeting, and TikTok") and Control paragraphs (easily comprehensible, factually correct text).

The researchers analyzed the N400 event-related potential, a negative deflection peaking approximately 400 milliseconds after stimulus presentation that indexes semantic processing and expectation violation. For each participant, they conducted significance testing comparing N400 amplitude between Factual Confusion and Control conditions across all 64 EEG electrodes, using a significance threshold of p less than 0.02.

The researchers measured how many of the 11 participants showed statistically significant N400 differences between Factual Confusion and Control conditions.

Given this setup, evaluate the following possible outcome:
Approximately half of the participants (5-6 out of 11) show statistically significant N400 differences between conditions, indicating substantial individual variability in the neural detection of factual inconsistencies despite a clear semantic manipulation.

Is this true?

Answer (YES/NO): NO